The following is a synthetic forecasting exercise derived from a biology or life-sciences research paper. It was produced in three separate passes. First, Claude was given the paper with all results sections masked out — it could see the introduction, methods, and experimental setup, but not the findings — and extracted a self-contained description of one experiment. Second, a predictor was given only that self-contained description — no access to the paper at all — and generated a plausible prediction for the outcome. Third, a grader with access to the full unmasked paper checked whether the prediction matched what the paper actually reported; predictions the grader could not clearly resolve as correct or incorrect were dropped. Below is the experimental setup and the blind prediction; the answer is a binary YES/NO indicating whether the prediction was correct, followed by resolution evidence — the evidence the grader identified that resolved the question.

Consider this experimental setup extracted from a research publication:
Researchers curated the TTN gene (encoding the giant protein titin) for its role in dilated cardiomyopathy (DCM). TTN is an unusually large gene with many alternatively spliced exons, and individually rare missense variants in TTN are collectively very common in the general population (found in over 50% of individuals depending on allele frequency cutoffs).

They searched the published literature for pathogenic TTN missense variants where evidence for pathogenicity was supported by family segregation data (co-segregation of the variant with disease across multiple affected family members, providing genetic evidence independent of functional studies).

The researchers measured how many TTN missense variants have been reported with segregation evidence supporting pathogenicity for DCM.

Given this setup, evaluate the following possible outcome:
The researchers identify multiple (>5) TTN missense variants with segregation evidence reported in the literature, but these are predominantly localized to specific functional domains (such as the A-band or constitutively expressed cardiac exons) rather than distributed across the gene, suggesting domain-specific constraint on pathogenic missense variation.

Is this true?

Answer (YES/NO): NO